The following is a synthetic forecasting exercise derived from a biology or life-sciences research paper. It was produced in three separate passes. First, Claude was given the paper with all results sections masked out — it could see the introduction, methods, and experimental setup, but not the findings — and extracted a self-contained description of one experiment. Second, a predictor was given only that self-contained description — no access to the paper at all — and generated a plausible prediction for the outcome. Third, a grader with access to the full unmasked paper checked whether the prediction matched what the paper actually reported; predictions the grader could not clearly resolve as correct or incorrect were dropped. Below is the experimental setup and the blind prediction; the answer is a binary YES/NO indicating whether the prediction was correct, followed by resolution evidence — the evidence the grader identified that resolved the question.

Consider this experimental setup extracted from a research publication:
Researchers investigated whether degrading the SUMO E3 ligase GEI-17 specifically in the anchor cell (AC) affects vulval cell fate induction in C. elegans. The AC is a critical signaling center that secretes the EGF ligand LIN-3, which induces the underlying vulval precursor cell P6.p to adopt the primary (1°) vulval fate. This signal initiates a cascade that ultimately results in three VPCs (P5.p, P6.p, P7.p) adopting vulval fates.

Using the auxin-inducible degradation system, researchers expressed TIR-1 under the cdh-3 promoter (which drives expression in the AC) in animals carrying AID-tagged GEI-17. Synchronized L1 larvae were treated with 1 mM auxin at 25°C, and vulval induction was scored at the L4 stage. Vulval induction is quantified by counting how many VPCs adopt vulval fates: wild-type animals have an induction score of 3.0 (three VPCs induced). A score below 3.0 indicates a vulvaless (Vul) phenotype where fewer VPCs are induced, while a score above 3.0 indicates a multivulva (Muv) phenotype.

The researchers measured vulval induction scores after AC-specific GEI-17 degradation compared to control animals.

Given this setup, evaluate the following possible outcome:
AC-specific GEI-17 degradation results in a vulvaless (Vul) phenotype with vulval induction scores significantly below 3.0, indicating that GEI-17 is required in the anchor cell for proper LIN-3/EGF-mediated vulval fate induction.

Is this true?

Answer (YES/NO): NO